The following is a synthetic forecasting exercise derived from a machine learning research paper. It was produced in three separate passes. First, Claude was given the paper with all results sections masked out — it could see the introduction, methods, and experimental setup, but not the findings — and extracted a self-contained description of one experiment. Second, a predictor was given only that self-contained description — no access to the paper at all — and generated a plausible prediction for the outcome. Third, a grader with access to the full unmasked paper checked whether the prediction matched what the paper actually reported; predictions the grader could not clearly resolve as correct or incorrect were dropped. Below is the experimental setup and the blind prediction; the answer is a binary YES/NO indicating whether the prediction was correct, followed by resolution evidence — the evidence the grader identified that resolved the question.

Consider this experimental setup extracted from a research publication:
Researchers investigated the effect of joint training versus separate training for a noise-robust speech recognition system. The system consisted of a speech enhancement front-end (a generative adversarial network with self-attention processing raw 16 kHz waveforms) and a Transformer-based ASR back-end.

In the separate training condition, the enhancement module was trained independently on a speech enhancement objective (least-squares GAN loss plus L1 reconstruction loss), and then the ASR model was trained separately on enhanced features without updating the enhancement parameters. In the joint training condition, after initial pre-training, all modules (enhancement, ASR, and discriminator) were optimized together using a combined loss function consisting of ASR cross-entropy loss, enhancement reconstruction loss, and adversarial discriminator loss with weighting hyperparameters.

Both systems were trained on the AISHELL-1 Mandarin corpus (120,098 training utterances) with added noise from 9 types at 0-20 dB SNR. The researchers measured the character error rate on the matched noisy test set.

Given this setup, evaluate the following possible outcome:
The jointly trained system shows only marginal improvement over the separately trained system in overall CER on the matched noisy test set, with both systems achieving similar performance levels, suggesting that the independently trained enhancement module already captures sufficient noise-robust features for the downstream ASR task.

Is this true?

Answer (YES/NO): NO